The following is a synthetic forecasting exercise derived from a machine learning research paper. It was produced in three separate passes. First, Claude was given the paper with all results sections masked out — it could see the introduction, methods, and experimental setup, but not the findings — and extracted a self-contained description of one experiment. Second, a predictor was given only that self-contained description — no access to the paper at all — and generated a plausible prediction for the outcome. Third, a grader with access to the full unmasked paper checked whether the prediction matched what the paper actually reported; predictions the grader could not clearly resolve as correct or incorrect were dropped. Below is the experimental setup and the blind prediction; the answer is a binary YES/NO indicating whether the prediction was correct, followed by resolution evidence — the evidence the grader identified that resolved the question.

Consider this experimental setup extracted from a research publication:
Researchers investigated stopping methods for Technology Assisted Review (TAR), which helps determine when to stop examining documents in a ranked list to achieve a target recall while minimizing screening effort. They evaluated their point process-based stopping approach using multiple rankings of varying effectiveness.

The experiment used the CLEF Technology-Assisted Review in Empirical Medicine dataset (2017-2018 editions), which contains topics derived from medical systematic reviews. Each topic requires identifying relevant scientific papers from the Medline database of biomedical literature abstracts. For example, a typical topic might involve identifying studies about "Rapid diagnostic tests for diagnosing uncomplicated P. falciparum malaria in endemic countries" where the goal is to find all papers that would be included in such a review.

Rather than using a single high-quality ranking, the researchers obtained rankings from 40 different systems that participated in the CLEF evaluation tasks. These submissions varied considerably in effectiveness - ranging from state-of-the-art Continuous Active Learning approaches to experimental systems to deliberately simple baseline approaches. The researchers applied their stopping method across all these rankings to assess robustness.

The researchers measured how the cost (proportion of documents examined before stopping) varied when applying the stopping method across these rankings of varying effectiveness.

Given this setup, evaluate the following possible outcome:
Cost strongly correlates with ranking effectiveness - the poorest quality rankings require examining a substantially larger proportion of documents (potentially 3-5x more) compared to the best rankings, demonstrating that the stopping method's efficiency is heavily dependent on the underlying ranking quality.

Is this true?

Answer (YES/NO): NO